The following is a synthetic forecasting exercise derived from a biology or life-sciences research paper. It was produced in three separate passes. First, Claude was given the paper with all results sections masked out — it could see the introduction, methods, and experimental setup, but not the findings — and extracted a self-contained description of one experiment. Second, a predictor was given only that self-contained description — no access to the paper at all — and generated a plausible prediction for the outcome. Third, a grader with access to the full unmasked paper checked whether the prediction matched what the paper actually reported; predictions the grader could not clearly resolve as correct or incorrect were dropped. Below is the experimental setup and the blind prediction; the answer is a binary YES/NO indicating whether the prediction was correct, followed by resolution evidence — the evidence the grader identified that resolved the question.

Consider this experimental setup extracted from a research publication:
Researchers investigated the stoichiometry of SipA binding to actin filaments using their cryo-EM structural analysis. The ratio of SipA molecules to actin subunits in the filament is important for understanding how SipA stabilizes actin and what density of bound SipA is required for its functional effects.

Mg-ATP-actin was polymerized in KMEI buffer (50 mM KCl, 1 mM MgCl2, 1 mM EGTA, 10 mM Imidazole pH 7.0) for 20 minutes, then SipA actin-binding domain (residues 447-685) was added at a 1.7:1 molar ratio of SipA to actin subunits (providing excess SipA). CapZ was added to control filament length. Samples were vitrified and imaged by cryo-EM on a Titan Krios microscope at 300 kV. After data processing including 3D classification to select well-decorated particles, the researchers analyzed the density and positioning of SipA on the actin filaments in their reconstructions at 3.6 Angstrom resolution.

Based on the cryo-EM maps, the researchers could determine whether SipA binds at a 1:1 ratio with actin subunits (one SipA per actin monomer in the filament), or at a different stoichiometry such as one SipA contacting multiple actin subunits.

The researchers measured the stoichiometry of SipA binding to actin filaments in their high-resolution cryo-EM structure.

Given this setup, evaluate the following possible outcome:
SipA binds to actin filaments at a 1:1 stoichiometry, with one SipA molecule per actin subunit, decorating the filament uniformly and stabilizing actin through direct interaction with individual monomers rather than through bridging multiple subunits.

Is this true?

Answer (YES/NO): NO